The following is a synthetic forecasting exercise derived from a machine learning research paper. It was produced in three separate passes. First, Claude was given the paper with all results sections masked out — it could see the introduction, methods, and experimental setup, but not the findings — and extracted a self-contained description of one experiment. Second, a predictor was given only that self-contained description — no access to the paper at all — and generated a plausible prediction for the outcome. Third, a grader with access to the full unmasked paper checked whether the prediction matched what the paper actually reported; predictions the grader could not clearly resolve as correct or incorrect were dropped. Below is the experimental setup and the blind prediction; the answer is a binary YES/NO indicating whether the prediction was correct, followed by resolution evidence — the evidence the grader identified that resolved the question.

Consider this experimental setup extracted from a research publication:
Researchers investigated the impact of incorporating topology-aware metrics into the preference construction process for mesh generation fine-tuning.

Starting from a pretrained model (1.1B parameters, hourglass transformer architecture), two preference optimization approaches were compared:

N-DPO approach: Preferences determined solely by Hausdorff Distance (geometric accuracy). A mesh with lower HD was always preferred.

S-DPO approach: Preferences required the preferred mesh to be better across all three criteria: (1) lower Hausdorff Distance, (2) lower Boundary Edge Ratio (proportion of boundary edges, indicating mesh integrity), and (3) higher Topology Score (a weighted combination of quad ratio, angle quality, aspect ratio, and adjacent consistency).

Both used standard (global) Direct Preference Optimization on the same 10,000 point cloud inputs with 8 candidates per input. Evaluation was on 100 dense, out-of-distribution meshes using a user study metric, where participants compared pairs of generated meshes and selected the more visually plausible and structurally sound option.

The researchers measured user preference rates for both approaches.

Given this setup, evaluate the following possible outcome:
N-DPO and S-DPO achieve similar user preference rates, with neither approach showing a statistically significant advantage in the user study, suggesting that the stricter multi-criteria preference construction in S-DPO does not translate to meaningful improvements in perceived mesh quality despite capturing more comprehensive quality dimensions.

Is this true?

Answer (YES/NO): NO